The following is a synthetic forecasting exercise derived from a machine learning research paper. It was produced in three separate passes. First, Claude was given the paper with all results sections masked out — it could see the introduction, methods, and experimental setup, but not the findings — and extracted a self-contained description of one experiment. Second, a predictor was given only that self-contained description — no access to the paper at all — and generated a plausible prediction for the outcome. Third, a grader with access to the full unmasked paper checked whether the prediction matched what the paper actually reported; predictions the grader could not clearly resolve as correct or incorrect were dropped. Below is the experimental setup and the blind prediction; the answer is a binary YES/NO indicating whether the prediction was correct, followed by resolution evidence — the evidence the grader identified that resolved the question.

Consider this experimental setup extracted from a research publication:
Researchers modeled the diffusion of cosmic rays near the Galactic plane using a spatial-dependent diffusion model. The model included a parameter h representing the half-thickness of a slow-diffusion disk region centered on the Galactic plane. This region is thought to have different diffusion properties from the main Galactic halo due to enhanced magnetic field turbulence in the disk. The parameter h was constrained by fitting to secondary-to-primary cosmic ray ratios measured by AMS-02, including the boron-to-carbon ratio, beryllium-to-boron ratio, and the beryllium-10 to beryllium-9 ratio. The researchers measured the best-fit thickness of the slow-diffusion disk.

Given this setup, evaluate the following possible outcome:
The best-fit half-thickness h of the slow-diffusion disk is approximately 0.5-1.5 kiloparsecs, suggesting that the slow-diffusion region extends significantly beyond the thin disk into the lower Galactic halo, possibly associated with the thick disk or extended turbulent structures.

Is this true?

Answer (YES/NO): NO